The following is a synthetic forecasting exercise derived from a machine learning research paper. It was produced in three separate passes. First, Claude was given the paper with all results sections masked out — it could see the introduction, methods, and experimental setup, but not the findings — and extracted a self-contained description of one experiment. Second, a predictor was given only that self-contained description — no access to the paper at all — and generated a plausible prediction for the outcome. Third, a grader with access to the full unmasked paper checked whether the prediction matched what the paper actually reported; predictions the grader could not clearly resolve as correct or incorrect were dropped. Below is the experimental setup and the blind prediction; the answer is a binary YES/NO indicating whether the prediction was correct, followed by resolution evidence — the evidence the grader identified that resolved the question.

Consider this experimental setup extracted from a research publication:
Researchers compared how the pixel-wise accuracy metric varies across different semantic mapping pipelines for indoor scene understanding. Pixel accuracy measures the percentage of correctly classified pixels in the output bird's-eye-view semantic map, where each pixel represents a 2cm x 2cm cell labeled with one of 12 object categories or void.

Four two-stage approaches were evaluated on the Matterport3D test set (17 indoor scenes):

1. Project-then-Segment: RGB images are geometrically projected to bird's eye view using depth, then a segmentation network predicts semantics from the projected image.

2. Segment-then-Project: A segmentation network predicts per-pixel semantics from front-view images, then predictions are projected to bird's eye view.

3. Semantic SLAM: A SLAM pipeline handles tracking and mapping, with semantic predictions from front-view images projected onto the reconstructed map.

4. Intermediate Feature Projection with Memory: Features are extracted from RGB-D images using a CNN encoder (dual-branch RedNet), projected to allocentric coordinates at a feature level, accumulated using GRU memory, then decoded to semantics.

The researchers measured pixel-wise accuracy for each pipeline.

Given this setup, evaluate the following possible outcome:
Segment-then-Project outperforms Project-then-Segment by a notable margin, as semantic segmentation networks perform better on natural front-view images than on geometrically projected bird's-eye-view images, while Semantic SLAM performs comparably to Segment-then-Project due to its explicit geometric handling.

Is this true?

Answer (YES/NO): NO